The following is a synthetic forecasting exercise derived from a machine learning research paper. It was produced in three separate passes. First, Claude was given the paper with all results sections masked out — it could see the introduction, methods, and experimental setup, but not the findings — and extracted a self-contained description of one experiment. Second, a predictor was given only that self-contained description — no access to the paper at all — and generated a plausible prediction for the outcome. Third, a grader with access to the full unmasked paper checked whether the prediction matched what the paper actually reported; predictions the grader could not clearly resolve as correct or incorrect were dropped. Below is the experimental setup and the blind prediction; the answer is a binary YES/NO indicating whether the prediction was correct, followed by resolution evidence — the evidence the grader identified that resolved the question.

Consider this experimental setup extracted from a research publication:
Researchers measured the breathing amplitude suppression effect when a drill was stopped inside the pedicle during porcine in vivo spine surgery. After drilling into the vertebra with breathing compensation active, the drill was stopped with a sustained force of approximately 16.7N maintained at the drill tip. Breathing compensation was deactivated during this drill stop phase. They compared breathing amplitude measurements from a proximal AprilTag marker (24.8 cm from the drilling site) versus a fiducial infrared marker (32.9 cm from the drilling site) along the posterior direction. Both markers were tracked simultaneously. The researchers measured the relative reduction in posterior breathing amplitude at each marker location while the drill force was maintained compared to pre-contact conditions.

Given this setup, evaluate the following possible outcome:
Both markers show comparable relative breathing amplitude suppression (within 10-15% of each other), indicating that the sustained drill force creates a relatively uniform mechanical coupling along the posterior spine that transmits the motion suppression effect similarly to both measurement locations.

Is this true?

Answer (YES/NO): NO